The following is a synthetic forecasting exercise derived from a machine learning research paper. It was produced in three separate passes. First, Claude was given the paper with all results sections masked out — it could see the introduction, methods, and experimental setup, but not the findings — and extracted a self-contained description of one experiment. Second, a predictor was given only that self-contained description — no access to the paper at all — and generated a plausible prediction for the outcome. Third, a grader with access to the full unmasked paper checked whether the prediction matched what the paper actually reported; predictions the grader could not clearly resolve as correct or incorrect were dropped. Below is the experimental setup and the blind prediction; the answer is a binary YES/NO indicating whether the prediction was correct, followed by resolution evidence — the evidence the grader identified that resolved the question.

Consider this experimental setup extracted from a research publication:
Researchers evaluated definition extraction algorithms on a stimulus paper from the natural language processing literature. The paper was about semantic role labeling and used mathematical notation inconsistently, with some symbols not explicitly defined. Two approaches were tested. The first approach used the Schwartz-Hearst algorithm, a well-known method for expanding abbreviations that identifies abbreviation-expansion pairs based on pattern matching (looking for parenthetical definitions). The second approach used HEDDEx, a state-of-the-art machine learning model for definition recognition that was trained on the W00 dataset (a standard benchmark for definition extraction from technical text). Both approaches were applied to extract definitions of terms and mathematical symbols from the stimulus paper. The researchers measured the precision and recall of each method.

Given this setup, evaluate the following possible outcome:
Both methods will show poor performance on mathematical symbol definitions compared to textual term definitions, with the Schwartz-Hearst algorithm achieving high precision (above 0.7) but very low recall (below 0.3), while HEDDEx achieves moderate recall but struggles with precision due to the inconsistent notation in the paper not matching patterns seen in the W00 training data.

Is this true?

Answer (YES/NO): NO